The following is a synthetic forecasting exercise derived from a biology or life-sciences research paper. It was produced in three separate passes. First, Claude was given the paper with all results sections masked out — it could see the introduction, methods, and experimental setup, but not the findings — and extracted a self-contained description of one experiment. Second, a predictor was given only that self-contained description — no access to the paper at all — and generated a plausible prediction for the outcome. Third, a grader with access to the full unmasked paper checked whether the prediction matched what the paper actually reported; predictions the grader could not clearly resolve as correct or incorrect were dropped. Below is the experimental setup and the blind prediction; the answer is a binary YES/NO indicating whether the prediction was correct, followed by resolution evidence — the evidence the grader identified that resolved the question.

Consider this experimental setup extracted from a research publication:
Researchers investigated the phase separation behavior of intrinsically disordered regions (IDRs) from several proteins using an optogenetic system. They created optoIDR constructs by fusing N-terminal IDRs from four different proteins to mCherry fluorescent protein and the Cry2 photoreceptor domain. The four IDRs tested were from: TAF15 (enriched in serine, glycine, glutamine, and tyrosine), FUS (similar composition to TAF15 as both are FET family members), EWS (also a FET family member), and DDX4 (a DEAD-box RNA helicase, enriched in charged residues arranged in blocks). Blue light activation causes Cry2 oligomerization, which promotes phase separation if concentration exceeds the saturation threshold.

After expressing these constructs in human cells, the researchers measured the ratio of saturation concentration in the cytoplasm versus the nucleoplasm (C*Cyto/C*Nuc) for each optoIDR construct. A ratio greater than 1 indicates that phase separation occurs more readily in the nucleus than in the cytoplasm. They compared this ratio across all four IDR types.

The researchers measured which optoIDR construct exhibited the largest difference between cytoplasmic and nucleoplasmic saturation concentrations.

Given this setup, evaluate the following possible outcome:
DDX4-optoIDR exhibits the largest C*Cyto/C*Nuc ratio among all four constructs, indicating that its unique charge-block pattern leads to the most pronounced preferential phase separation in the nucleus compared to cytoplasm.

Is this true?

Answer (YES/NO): NO